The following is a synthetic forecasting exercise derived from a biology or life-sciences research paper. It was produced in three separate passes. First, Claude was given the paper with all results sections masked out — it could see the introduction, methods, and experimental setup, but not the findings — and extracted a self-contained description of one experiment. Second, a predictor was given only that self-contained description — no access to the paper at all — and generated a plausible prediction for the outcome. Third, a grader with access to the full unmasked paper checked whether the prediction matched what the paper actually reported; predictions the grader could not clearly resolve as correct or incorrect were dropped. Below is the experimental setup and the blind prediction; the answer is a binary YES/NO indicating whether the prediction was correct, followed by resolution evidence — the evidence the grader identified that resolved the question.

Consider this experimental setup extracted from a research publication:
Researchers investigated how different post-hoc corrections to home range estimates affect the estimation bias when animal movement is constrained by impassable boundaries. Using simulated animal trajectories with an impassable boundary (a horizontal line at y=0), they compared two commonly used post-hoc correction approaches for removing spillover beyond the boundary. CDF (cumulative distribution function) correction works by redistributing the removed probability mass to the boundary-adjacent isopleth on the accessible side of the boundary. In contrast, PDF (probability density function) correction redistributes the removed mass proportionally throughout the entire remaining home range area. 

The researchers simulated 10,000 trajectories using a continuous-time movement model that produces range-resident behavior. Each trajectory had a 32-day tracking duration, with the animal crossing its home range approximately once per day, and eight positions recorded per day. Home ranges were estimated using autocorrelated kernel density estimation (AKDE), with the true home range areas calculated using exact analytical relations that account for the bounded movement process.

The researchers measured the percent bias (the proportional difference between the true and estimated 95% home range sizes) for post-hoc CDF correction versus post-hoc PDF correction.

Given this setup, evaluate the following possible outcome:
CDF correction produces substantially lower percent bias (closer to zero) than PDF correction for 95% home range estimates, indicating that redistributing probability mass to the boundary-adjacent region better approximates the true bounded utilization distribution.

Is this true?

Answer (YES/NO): NO